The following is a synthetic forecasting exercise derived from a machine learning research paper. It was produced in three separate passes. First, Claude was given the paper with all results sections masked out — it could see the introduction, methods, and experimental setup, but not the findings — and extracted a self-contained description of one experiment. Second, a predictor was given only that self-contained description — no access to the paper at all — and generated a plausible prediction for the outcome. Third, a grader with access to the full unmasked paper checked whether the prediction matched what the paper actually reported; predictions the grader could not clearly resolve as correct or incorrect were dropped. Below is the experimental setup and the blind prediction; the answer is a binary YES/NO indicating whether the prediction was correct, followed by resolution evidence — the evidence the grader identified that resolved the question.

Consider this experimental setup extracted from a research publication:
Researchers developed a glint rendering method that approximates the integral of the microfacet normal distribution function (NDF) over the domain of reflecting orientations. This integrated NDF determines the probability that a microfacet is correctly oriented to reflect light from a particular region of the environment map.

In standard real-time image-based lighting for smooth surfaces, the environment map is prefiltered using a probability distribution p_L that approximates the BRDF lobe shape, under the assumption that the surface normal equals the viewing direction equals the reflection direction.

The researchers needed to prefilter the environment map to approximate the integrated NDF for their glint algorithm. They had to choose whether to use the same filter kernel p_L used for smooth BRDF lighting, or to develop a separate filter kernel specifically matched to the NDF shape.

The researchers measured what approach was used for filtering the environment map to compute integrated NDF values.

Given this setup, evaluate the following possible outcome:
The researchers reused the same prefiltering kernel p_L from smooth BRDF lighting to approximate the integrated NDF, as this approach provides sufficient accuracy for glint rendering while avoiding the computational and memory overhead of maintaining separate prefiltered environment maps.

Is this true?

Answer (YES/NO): YES